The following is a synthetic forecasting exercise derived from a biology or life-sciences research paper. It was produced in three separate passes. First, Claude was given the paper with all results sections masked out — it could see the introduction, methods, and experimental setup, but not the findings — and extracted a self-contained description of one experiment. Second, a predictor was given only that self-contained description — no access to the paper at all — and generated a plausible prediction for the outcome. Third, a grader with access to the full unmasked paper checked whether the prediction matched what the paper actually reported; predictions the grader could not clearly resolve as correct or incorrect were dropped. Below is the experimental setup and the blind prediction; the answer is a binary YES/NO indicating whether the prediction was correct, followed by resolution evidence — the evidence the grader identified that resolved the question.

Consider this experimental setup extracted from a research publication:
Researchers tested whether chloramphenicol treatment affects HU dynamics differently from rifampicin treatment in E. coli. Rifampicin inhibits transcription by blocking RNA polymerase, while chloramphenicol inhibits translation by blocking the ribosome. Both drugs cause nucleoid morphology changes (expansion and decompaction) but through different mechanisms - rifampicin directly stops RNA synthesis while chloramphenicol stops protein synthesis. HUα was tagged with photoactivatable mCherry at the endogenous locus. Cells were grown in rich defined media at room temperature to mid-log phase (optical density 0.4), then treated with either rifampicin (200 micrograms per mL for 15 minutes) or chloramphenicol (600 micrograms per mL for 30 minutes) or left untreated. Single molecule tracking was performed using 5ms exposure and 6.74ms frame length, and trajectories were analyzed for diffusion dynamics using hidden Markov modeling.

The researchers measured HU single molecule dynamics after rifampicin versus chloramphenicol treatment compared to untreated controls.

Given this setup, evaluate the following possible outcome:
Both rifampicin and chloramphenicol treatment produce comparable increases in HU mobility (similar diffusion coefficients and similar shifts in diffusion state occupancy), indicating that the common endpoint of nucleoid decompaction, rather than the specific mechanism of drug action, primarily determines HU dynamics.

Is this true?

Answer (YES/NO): NO